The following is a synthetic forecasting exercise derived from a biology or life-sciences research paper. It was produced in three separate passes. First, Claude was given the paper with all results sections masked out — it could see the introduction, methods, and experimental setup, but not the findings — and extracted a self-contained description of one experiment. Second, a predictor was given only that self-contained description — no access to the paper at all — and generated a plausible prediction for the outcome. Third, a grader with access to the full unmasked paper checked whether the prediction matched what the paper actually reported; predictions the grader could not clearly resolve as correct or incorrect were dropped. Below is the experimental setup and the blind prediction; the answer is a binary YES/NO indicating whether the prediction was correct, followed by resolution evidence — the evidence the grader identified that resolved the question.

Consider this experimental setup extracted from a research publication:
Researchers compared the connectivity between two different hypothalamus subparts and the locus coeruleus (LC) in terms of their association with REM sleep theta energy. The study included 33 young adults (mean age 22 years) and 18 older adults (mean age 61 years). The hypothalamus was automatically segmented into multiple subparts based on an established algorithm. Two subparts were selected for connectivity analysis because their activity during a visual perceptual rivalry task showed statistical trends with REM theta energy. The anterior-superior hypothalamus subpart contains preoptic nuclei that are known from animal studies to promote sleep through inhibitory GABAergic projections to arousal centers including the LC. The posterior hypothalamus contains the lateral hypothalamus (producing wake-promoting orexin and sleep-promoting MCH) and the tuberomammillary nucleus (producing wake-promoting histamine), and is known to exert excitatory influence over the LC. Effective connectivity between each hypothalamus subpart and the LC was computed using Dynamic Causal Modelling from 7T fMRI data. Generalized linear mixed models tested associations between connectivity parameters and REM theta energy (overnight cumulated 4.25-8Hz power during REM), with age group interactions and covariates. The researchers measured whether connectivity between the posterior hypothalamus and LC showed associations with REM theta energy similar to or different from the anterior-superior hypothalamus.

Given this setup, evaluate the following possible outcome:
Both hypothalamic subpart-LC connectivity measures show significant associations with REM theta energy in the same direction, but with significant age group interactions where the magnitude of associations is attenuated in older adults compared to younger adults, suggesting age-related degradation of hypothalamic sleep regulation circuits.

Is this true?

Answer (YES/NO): NO